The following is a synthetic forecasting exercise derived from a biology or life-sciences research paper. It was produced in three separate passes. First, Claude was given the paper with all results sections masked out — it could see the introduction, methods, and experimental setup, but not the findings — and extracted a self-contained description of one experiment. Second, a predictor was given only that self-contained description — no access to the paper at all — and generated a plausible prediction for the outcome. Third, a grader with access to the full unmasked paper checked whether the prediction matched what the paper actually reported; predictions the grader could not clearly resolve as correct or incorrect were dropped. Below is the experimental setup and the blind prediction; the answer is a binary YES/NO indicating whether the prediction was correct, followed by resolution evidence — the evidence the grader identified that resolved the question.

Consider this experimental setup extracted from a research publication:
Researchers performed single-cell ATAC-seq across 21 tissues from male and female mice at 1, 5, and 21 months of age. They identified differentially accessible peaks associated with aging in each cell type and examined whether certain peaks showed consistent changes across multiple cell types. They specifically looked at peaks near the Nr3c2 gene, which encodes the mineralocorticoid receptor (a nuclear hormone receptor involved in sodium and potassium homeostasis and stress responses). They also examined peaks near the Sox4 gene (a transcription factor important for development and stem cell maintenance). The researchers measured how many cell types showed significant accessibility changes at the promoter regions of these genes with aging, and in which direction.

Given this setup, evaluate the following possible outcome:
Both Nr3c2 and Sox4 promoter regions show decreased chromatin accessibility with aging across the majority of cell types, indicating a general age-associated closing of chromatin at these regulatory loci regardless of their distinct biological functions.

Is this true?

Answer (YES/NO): NO